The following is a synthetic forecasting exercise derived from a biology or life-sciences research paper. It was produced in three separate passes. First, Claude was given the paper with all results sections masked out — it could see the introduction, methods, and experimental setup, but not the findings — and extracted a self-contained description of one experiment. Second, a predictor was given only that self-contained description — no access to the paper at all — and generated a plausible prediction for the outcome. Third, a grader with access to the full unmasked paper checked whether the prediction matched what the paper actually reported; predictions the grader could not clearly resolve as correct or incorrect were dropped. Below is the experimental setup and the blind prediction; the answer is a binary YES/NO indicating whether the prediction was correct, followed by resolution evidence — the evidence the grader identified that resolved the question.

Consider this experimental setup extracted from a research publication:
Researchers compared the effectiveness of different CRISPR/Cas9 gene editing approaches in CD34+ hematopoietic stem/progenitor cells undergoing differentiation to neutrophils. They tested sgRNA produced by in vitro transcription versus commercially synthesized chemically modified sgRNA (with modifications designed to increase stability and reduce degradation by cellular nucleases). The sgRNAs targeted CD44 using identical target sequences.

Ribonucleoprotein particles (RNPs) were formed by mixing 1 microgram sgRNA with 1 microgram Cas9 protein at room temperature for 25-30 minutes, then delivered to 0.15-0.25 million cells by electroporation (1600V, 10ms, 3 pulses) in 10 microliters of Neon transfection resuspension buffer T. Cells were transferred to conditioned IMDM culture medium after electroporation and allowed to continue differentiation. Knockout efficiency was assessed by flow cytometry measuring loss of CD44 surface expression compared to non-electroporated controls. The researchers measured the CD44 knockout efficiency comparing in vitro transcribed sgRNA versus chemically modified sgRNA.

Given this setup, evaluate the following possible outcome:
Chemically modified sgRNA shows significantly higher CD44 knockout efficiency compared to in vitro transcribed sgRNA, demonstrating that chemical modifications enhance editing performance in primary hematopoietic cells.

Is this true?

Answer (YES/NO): YES